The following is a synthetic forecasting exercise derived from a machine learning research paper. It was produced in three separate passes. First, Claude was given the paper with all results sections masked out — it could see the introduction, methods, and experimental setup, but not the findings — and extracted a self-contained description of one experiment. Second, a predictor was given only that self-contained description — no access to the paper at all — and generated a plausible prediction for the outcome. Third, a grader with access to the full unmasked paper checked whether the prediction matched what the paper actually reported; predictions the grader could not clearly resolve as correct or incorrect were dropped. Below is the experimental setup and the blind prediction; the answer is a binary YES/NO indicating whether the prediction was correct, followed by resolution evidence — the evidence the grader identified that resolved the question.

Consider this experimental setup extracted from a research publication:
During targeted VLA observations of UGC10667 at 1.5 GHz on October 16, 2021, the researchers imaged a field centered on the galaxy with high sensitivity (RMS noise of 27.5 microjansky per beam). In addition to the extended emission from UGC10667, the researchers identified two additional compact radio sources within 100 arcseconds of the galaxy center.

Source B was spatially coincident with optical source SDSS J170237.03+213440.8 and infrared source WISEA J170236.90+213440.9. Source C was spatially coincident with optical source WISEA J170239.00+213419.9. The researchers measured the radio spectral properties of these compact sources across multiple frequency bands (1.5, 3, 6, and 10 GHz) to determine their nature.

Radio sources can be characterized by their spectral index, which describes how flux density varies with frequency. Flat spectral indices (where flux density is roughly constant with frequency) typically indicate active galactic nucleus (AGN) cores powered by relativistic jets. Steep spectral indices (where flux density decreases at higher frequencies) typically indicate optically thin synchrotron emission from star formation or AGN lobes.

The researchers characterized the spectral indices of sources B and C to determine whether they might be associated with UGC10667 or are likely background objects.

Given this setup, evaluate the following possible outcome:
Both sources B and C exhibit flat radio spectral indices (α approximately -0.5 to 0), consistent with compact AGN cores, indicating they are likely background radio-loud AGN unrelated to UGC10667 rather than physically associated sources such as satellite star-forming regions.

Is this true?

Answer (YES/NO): NO